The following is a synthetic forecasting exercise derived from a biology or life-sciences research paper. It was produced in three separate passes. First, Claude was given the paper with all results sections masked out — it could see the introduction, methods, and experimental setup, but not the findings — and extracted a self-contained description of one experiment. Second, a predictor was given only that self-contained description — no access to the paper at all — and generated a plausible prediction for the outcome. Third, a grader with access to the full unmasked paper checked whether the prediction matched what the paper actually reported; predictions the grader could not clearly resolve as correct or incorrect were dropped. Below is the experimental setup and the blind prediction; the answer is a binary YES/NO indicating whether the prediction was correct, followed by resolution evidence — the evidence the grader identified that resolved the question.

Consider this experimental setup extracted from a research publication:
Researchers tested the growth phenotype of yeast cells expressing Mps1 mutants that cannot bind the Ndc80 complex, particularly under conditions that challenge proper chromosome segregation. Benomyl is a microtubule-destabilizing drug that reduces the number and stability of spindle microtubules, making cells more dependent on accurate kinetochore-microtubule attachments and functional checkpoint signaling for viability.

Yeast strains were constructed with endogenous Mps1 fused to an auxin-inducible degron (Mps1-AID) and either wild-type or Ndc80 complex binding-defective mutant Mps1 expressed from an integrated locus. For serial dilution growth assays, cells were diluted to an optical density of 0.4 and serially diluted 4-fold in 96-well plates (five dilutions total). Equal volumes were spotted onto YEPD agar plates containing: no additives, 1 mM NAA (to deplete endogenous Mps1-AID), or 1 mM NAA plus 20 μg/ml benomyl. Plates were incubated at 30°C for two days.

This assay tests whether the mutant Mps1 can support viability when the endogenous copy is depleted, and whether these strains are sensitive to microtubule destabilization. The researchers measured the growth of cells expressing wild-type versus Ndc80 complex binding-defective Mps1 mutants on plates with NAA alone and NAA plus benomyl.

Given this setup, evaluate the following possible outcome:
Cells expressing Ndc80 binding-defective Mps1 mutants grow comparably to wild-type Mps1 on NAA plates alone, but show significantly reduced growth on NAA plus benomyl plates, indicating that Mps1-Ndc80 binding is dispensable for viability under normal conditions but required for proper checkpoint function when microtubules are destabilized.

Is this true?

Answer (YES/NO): NO